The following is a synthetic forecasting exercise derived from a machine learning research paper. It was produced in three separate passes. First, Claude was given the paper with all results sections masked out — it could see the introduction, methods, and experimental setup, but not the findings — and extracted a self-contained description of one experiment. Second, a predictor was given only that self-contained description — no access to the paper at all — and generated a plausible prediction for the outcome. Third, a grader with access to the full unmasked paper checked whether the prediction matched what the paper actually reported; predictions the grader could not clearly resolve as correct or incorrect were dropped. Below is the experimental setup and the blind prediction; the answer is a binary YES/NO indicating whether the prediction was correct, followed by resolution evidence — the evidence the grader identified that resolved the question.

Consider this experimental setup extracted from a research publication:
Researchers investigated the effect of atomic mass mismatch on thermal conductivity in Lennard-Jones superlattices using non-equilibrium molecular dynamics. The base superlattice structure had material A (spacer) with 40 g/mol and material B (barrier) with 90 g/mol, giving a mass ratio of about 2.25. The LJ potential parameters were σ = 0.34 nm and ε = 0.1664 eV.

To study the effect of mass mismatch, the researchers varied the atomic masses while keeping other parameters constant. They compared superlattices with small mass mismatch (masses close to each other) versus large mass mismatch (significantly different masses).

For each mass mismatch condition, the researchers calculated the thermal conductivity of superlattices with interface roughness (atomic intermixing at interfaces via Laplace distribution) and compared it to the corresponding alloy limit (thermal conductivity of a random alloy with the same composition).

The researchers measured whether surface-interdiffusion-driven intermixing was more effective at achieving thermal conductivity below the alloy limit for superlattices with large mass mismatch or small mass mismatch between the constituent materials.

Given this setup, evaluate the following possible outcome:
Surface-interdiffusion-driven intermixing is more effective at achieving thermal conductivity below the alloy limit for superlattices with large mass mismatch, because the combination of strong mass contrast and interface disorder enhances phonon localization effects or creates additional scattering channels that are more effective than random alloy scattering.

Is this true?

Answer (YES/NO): YES